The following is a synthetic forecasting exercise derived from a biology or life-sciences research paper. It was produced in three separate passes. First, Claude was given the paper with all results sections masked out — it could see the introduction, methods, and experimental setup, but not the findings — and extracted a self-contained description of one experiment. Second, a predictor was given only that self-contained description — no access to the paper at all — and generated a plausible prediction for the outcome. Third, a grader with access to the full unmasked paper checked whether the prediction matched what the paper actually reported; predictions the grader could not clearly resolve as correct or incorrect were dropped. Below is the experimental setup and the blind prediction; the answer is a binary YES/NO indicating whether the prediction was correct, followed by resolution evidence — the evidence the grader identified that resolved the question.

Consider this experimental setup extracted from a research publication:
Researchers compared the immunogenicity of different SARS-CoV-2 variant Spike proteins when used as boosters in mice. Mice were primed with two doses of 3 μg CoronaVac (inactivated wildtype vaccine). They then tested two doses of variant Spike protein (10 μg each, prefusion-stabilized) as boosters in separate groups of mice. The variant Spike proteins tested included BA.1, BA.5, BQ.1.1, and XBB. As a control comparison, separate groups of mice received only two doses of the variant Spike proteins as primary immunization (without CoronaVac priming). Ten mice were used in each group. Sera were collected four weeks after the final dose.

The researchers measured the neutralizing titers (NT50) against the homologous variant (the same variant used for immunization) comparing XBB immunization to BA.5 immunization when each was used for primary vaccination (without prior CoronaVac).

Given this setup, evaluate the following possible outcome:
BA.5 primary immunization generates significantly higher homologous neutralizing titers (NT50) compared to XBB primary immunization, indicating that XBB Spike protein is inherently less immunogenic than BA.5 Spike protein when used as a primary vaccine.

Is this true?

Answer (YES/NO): YES